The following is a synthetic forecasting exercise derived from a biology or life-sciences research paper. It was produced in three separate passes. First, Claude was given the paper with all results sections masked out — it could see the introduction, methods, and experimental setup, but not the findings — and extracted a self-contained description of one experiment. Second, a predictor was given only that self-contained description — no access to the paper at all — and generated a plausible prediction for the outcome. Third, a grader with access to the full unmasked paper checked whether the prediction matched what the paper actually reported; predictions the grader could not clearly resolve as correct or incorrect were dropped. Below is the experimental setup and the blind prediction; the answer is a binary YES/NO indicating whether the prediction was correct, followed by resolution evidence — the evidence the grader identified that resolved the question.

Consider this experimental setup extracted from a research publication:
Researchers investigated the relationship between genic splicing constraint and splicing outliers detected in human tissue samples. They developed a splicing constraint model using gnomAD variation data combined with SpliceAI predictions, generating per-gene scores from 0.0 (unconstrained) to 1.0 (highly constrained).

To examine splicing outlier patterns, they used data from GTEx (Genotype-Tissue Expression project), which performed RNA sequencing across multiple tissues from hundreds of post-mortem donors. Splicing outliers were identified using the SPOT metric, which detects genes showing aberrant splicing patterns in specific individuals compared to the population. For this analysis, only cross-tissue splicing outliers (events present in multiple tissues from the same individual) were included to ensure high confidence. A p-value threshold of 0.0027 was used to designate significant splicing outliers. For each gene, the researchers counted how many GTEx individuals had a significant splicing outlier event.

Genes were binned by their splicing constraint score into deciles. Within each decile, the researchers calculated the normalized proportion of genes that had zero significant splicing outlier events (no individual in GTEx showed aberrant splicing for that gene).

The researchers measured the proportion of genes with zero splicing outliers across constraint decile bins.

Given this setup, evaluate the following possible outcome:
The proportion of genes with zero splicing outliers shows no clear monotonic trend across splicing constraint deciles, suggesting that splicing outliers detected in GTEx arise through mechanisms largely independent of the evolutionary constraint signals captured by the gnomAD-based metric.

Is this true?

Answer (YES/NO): NO